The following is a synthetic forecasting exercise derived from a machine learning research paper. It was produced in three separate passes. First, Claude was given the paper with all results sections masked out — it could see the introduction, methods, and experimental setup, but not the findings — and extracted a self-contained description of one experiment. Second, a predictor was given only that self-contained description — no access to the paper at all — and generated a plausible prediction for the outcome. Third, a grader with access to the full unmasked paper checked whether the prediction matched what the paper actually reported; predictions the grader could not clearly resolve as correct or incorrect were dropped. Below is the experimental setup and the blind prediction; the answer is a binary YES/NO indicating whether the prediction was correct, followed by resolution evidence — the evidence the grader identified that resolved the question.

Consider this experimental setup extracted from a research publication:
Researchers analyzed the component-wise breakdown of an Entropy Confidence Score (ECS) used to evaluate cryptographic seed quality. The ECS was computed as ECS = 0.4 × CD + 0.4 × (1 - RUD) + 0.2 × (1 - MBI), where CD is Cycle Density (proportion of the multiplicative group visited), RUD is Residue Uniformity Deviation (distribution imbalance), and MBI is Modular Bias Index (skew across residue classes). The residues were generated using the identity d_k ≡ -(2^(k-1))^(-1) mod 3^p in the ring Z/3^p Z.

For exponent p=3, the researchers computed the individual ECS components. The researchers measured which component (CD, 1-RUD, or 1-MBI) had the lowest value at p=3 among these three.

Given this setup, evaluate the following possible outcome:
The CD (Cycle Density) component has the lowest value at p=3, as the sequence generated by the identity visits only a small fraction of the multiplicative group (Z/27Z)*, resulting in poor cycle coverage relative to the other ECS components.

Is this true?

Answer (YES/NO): NO